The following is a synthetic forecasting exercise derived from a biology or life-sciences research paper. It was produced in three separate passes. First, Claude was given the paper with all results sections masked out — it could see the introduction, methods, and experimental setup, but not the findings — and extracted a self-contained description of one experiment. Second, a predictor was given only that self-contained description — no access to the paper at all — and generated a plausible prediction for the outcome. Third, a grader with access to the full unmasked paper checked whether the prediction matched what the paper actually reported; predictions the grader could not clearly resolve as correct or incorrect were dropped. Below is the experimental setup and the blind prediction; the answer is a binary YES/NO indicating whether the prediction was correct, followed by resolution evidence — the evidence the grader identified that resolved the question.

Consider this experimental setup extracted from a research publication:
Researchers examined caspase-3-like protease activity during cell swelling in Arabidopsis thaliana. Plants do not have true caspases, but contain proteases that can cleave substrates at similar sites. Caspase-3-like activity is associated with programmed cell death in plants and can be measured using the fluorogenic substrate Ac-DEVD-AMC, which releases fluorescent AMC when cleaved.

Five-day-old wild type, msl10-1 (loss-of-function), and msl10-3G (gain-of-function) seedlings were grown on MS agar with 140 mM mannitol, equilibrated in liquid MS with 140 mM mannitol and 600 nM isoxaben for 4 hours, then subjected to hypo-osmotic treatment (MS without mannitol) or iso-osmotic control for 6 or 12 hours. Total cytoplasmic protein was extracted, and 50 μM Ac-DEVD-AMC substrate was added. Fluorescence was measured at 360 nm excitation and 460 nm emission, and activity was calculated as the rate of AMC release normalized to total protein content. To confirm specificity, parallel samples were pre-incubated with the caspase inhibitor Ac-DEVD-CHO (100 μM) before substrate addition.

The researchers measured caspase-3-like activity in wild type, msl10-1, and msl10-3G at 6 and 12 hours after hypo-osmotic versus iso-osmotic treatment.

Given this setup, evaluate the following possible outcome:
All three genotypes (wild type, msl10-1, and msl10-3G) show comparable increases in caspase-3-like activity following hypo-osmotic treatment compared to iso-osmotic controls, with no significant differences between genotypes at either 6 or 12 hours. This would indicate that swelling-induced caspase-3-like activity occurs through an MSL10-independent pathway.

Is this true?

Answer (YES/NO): NO